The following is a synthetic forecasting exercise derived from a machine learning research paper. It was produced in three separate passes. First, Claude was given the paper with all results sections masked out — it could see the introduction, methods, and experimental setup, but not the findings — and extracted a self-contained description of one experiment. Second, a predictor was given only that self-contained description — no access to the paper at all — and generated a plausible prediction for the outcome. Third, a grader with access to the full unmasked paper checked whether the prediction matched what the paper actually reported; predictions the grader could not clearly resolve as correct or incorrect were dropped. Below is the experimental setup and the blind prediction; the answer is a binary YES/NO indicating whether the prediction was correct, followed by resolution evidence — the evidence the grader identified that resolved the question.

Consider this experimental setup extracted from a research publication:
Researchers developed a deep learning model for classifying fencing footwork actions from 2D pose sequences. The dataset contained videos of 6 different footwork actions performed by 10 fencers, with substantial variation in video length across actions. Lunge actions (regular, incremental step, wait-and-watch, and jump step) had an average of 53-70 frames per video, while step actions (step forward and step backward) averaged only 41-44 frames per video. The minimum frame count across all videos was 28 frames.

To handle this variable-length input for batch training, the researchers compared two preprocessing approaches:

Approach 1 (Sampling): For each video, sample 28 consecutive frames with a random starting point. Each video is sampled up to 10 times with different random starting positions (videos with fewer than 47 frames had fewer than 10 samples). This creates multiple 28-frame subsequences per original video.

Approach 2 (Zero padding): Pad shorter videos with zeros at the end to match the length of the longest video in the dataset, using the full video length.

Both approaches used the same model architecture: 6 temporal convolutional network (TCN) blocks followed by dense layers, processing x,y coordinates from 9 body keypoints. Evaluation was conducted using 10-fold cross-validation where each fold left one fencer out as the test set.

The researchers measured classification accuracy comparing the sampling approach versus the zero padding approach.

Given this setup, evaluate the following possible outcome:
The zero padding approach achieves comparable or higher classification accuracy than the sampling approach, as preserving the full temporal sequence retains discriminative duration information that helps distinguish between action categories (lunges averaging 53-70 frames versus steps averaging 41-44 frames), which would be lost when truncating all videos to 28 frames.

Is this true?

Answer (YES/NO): NO